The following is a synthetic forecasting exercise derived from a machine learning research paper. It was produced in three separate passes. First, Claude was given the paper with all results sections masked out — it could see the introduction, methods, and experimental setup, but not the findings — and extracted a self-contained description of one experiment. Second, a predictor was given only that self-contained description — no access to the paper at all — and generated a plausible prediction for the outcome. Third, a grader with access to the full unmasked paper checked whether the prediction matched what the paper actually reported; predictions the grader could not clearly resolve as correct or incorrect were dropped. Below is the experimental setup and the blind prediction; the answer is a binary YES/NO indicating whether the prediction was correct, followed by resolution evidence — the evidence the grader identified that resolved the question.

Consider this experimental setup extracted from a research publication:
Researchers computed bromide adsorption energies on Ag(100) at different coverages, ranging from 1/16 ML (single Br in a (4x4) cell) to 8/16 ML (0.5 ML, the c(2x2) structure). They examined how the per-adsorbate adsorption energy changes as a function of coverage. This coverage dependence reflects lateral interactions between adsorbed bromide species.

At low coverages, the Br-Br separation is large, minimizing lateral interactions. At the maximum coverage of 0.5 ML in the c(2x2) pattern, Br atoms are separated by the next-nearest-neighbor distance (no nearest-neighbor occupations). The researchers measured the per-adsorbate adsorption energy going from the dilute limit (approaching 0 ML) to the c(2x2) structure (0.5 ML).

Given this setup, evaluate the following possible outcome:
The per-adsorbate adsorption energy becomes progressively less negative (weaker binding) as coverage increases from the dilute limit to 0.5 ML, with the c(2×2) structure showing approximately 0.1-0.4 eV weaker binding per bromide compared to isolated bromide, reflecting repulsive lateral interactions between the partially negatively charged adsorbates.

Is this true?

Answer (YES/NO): YES